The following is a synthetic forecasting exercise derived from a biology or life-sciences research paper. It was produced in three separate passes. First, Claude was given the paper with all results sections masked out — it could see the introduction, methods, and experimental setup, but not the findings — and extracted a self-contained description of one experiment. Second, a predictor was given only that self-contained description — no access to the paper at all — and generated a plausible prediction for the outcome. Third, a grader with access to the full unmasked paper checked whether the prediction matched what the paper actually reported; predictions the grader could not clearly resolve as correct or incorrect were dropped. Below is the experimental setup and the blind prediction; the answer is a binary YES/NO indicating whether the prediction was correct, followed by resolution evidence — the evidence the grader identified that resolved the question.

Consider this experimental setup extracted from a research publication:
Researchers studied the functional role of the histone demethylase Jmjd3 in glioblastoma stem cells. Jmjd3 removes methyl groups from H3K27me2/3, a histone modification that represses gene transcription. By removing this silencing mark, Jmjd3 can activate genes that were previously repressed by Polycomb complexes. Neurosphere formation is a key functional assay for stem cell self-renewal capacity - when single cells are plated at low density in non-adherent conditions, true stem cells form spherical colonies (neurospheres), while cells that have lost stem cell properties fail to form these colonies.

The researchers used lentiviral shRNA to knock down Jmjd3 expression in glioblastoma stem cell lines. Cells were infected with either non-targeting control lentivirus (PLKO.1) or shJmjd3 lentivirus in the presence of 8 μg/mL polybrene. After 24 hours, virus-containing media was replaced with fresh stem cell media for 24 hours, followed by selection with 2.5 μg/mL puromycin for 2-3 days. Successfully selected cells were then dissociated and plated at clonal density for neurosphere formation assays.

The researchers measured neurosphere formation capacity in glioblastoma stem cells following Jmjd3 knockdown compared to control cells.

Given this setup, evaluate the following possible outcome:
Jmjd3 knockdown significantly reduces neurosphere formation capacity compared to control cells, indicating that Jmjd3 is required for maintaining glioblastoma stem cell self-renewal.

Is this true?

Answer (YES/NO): NO